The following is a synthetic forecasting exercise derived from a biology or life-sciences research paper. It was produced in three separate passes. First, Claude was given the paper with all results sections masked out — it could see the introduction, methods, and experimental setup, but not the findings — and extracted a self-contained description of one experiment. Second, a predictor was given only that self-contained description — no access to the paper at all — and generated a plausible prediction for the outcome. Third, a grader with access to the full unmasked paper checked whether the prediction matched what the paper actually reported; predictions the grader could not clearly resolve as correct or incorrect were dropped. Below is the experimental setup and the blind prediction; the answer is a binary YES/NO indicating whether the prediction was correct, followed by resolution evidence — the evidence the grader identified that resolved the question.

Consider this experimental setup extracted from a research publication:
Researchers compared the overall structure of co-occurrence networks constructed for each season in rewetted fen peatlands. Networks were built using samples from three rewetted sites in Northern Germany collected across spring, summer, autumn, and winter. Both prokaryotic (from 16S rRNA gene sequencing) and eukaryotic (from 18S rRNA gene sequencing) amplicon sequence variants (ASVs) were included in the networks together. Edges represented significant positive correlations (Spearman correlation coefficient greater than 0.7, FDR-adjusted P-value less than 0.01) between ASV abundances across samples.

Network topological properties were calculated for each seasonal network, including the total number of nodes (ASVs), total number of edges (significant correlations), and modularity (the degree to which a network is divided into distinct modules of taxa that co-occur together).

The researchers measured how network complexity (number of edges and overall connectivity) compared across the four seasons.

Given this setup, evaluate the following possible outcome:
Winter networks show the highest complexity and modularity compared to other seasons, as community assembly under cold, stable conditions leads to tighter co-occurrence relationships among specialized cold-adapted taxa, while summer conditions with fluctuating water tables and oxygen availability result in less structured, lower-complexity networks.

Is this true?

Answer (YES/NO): NO